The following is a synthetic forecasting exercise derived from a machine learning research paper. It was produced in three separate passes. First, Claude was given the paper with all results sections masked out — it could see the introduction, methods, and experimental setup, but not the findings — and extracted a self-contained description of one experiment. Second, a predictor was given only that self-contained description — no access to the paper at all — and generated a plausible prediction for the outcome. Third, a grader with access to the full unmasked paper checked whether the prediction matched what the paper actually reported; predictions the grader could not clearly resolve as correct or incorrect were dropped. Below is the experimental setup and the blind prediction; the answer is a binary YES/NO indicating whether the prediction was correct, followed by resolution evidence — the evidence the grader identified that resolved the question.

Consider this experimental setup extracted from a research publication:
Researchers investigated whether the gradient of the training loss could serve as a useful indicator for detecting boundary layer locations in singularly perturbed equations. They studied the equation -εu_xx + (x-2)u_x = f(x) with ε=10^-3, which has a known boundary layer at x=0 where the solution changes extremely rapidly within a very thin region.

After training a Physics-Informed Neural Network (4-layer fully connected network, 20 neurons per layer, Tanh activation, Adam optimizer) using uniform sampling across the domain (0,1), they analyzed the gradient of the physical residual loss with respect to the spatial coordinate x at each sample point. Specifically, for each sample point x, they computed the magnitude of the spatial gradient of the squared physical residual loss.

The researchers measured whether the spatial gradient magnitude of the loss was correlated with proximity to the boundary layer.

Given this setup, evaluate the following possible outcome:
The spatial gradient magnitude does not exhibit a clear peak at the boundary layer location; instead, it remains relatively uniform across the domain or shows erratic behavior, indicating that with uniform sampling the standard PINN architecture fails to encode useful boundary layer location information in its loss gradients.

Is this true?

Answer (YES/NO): NO